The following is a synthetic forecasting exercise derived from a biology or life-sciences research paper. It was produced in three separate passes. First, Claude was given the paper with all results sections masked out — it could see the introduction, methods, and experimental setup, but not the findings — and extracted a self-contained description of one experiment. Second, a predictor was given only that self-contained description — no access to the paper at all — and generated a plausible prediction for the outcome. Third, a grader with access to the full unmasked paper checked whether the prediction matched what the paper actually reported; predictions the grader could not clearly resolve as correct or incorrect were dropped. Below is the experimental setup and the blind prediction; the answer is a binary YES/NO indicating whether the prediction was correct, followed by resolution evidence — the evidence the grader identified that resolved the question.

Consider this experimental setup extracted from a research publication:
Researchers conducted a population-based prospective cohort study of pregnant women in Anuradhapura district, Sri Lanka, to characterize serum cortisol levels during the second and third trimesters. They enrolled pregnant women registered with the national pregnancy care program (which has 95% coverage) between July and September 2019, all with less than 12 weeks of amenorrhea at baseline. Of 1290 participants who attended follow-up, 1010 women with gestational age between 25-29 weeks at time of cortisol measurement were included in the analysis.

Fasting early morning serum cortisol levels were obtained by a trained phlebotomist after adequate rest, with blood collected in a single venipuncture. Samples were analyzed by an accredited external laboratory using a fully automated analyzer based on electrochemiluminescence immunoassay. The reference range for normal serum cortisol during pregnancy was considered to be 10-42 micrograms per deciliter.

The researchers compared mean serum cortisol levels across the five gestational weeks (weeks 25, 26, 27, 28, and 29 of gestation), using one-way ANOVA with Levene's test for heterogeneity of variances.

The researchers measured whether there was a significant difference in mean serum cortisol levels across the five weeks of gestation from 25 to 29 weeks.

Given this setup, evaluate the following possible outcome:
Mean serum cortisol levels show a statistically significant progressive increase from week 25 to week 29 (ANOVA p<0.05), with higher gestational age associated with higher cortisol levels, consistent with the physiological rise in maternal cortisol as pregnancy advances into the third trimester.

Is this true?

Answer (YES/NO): YES